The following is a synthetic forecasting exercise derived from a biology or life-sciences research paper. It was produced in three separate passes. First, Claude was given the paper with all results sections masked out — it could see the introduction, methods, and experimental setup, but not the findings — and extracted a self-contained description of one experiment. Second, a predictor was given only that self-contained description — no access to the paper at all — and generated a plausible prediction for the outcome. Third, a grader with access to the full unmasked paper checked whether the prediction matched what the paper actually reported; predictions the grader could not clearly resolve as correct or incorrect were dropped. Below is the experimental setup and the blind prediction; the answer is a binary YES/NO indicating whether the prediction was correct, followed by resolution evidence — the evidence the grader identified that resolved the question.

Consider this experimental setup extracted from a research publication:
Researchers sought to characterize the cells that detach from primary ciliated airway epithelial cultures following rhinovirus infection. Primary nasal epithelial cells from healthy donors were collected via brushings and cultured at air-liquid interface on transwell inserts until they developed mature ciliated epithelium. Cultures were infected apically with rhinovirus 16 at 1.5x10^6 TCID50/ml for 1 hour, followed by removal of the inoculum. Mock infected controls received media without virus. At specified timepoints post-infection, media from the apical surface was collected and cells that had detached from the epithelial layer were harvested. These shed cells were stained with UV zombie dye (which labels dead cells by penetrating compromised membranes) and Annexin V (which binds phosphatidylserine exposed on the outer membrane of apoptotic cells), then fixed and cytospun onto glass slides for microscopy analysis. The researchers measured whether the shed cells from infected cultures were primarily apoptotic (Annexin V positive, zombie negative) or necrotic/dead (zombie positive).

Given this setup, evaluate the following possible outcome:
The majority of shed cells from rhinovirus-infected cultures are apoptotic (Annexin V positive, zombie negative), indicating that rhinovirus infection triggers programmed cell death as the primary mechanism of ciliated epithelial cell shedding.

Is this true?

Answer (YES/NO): NO